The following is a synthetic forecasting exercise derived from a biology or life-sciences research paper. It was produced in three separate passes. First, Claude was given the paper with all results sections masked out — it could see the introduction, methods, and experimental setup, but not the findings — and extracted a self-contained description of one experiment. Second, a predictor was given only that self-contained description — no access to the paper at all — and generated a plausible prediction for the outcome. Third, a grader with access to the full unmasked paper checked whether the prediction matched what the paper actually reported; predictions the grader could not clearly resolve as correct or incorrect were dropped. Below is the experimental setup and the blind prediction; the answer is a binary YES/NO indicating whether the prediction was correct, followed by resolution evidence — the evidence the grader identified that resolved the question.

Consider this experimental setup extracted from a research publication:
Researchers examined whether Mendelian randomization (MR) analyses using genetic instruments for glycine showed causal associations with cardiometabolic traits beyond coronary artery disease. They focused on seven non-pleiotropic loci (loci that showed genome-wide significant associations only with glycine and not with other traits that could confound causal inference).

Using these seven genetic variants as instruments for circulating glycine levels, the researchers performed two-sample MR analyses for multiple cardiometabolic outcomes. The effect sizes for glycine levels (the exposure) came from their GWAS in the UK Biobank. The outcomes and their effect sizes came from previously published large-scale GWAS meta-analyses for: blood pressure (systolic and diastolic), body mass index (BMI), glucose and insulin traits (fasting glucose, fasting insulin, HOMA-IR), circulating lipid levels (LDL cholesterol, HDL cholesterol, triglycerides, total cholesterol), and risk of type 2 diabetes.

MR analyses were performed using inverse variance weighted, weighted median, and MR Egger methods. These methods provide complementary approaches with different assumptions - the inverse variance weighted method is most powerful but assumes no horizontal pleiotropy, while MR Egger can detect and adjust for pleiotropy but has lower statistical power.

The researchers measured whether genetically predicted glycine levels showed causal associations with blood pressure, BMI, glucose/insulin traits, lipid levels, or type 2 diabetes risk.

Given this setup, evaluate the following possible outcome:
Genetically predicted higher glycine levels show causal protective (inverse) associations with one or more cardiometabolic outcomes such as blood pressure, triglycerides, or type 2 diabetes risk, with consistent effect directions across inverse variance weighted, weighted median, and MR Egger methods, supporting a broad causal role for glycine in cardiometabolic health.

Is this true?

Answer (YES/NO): NO